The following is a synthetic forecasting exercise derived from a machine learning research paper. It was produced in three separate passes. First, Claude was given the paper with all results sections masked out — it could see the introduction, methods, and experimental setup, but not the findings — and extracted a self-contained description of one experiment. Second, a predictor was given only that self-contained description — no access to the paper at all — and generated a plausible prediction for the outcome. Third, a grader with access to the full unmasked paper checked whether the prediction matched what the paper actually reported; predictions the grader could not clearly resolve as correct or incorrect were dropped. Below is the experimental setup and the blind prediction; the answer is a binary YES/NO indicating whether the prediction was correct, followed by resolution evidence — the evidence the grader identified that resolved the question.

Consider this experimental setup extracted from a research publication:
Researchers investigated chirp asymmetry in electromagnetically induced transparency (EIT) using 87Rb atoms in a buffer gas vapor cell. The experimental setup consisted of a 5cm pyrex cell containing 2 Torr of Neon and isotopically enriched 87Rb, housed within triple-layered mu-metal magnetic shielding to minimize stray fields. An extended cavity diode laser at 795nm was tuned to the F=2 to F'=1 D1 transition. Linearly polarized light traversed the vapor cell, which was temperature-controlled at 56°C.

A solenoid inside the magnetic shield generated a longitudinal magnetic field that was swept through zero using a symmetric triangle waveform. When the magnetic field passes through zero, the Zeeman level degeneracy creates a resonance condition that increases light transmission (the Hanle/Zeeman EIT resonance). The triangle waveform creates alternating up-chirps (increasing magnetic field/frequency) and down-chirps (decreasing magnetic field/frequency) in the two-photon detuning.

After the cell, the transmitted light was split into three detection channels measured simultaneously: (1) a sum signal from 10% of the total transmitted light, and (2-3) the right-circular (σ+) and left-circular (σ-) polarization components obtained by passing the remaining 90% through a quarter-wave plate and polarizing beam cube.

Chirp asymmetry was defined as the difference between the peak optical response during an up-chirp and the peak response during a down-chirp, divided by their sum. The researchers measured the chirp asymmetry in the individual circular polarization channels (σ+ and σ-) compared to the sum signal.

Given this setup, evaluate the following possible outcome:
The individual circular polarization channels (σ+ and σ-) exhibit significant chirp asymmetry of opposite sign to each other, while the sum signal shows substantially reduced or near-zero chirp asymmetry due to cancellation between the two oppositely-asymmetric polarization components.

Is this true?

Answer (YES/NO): YES